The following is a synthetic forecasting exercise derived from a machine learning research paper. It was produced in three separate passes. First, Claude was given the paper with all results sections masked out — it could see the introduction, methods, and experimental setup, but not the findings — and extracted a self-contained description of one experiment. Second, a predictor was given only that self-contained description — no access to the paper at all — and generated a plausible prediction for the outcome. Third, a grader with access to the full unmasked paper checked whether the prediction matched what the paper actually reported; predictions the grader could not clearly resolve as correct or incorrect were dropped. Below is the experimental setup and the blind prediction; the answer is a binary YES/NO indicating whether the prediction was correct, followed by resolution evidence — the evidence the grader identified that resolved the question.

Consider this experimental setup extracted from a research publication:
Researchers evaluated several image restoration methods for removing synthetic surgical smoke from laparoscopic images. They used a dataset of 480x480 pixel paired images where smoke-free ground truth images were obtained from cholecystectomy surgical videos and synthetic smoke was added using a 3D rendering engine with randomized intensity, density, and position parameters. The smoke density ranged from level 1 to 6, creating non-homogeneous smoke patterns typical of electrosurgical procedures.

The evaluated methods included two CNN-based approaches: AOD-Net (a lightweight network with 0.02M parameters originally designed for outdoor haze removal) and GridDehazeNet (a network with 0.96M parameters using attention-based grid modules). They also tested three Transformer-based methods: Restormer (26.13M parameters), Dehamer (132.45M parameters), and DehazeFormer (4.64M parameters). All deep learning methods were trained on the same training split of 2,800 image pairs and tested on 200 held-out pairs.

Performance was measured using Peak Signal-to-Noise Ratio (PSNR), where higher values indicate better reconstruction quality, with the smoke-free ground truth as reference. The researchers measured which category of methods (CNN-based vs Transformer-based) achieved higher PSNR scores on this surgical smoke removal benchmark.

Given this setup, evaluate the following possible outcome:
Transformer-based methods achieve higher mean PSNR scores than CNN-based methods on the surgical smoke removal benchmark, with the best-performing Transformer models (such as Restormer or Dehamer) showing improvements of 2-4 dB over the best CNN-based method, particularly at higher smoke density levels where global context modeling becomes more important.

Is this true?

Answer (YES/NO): NO